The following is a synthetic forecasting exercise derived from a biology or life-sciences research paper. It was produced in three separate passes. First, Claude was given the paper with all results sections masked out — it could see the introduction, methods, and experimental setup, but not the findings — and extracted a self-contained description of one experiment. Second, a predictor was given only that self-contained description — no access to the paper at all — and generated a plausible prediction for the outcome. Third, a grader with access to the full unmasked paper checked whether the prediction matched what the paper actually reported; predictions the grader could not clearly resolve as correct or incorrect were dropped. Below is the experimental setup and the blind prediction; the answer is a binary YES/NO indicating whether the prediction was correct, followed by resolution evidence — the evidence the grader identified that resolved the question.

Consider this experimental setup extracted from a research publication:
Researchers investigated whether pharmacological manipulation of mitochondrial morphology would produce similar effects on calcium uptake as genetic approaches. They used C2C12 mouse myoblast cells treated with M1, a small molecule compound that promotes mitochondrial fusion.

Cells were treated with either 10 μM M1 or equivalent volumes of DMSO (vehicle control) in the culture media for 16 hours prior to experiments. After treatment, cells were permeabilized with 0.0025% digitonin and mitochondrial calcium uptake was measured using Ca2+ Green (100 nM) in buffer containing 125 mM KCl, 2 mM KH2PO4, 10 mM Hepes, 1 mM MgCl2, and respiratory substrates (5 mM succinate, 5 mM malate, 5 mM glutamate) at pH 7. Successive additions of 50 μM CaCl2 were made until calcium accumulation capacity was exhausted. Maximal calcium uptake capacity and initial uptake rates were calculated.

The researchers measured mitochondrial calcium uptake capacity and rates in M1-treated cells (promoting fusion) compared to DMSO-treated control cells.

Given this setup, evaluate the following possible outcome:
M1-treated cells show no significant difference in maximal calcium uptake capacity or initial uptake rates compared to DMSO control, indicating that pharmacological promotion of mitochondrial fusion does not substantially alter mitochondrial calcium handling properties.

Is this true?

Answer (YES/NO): NO